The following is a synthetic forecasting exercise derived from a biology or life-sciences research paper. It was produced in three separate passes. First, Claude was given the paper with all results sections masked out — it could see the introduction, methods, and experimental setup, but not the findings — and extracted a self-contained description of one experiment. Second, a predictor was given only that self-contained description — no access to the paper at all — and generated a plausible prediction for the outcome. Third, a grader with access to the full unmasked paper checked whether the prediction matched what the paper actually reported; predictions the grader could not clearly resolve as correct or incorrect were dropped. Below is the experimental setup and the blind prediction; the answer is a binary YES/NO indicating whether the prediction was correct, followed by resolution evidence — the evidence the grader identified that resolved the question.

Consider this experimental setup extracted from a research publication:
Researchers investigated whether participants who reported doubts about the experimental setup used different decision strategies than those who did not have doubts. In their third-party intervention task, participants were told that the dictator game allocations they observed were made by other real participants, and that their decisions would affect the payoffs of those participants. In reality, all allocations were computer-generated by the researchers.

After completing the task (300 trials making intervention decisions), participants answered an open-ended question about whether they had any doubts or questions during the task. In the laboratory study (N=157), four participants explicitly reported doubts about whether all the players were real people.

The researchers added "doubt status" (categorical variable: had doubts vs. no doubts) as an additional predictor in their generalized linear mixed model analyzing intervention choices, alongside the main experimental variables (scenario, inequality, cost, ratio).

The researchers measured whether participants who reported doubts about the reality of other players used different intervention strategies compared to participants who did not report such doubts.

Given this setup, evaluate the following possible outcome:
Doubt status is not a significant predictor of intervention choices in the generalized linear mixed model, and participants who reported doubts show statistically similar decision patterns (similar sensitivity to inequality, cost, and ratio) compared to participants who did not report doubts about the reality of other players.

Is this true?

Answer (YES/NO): NO